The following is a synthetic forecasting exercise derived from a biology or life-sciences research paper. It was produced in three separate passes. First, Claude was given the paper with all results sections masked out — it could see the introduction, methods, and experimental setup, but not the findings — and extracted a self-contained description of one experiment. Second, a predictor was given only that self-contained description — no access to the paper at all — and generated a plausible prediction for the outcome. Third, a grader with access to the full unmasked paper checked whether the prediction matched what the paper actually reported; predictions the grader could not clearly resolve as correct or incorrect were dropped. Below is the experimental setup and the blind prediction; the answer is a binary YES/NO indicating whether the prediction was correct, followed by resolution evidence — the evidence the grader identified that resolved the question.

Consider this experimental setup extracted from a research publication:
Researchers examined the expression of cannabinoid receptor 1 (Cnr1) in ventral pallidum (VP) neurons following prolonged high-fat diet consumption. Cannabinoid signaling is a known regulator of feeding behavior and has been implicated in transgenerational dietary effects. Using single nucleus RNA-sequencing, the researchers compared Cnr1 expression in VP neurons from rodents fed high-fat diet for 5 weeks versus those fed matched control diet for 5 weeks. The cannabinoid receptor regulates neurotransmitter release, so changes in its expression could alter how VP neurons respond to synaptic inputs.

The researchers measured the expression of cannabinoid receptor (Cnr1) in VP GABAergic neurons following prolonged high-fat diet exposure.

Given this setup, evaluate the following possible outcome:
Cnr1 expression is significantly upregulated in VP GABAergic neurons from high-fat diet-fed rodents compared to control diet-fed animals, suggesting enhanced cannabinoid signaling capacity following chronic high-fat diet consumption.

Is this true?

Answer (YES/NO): NO